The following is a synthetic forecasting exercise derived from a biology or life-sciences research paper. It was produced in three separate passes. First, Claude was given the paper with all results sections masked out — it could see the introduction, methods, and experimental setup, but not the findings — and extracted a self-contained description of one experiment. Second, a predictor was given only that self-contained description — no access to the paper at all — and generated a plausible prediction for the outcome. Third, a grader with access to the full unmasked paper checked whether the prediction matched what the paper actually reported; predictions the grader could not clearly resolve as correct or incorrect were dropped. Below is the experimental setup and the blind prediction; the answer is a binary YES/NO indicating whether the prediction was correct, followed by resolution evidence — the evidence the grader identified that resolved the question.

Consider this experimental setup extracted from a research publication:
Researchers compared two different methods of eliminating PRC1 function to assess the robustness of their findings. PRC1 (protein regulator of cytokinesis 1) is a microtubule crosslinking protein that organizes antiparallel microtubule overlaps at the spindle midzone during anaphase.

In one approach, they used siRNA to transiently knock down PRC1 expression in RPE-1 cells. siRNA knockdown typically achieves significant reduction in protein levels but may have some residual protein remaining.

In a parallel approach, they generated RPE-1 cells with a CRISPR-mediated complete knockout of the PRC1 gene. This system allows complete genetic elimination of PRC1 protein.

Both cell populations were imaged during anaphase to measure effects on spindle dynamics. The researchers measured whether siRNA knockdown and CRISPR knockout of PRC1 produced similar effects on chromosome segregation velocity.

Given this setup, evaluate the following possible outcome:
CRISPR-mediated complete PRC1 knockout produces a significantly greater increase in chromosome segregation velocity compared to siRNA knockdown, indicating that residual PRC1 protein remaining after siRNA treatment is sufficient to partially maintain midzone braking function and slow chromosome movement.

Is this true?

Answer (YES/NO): NO